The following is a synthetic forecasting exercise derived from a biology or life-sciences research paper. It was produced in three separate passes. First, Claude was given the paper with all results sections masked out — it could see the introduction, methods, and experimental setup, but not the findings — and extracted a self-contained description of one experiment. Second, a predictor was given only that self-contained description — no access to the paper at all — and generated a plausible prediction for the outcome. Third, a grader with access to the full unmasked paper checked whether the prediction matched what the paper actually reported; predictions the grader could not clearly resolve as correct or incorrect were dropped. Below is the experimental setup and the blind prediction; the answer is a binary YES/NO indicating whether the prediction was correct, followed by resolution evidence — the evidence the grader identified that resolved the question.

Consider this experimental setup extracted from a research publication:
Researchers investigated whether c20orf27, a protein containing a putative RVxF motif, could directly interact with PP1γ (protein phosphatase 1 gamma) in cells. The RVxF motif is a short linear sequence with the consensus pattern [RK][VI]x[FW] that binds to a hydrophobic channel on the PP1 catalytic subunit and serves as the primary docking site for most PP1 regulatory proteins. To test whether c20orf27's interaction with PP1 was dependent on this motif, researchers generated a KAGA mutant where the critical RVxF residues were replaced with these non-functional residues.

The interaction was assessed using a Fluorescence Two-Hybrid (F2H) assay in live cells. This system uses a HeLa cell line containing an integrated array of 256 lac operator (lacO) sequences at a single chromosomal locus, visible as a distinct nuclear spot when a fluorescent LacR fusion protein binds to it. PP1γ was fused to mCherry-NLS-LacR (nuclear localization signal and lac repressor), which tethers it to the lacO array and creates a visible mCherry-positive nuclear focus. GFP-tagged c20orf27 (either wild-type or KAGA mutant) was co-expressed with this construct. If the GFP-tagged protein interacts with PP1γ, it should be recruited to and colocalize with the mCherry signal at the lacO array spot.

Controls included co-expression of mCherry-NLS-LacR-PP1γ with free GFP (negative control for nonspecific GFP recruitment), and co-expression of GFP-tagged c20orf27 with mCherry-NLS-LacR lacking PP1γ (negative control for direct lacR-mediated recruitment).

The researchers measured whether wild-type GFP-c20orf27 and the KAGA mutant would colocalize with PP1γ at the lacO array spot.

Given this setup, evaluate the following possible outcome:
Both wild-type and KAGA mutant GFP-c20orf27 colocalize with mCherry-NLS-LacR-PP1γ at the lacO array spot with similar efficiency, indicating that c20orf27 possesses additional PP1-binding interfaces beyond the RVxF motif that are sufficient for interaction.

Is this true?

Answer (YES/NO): NO